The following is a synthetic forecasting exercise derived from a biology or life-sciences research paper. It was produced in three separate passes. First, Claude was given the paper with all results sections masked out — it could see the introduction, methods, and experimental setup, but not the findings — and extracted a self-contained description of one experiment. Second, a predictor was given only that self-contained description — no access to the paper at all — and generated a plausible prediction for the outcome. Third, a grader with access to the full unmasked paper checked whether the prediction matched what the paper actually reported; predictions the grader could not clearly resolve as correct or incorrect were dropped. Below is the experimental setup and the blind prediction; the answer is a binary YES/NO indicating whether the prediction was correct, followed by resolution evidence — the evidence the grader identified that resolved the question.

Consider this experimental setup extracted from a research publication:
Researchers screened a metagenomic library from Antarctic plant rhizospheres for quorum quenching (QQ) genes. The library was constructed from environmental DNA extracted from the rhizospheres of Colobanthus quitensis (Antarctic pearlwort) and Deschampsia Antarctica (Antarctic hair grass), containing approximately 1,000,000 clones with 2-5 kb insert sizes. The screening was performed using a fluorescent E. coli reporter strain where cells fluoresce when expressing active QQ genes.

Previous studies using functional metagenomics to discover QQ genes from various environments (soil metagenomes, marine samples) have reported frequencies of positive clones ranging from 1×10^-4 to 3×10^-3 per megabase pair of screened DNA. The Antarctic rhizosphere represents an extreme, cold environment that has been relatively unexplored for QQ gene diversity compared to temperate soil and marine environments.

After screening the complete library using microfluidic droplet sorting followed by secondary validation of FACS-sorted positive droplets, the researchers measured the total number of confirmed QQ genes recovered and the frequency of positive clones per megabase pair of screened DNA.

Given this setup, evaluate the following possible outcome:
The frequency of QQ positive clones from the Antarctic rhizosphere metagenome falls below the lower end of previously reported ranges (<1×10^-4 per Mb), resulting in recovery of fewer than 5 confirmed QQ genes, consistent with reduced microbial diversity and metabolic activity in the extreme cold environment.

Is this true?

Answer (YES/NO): NO